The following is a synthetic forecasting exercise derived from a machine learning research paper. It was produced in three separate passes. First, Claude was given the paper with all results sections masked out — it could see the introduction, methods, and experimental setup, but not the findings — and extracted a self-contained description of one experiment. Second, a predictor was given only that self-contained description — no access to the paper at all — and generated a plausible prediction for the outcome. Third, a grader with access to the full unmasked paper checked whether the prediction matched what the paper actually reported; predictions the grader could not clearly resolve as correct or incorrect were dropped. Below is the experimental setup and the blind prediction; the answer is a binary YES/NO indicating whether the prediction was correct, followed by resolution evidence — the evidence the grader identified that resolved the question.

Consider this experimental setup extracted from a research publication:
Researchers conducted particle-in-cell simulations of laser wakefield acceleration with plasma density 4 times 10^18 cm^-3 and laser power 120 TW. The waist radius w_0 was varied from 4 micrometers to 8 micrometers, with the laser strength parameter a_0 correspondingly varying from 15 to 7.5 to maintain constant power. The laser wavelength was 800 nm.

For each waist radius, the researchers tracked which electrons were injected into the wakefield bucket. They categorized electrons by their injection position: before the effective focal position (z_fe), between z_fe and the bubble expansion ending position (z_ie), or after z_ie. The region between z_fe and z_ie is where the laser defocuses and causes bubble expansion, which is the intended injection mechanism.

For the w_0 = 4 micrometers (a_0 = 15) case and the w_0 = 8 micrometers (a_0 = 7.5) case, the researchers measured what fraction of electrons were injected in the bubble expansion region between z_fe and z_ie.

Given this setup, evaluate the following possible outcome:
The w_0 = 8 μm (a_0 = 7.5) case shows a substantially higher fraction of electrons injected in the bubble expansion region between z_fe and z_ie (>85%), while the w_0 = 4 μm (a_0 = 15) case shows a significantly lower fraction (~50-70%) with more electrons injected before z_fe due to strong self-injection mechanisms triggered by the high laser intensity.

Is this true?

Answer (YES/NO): NO